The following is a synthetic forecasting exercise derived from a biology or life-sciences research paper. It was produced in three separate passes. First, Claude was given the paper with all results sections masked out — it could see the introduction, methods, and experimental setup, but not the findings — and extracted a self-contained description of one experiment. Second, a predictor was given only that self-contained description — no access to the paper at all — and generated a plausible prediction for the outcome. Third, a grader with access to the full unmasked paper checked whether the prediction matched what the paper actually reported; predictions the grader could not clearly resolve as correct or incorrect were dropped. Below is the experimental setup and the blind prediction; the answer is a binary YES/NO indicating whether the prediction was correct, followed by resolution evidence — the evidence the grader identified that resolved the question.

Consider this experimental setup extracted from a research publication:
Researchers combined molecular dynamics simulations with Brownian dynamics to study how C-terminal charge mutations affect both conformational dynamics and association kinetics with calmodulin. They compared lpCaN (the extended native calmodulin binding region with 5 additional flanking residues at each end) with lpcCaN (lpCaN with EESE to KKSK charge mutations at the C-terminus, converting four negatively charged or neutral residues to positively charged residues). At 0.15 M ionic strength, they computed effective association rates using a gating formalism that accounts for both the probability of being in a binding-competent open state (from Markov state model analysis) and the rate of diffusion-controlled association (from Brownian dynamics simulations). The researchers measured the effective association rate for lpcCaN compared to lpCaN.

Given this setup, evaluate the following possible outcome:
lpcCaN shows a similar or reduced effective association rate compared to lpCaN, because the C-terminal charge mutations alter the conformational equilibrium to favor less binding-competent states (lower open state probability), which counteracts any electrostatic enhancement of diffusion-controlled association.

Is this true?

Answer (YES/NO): NO